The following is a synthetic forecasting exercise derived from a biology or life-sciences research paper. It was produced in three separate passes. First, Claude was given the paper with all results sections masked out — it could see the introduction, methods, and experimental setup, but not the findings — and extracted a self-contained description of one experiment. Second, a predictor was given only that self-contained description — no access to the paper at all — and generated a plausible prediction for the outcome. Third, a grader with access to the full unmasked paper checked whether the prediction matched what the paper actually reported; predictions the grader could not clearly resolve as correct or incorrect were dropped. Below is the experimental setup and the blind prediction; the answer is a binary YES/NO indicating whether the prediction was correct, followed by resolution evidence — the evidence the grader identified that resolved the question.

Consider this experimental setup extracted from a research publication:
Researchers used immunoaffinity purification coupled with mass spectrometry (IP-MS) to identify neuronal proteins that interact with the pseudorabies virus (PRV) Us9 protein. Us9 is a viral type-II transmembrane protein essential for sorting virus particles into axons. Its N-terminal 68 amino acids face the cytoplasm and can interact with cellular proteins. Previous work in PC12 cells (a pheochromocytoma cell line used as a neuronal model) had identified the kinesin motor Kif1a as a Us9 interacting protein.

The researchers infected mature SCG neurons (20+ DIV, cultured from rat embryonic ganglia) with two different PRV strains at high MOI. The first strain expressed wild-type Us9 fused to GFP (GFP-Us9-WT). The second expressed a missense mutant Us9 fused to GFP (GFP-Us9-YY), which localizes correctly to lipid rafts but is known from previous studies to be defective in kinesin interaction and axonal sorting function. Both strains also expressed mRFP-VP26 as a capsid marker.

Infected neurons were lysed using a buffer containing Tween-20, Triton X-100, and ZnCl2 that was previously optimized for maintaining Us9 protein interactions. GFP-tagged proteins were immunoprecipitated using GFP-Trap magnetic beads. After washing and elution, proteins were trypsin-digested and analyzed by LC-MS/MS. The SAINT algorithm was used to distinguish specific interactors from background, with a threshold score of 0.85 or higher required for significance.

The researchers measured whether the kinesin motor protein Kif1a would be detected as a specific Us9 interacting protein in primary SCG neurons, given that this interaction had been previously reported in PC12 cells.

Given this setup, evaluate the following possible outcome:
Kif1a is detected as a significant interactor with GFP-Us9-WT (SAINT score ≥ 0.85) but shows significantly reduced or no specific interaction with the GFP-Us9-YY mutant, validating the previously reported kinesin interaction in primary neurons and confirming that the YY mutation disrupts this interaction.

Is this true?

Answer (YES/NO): YES